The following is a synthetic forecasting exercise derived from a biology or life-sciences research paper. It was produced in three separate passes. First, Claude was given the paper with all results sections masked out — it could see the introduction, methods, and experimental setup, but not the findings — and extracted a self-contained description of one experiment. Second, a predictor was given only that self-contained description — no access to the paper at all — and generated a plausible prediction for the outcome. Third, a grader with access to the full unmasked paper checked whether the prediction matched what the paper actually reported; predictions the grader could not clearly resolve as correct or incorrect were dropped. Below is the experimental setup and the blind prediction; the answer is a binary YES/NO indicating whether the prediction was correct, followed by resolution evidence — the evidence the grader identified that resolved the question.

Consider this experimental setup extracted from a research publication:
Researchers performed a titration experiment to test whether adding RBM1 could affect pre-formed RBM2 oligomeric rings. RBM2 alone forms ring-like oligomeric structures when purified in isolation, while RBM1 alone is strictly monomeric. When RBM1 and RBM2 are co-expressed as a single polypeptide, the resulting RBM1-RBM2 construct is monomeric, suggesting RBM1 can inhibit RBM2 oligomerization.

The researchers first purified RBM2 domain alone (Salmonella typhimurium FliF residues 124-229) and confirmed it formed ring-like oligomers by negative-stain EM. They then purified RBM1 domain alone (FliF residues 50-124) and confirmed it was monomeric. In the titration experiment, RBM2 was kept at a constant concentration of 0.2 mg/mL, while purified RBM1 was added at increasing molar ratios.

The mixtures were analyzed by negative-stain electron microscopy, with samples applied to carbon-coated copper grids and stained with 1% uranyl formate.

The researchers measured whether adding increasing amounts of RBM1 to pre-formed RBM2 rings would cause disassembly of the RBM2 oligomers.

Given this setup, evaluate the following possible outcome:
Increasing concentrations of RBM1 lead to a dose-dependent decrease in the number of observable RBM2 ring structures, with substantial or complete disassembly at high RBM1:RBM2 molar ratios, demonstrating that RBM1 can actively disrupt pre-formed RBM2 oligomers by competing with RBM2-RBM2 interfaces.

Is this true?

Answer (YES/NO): NO